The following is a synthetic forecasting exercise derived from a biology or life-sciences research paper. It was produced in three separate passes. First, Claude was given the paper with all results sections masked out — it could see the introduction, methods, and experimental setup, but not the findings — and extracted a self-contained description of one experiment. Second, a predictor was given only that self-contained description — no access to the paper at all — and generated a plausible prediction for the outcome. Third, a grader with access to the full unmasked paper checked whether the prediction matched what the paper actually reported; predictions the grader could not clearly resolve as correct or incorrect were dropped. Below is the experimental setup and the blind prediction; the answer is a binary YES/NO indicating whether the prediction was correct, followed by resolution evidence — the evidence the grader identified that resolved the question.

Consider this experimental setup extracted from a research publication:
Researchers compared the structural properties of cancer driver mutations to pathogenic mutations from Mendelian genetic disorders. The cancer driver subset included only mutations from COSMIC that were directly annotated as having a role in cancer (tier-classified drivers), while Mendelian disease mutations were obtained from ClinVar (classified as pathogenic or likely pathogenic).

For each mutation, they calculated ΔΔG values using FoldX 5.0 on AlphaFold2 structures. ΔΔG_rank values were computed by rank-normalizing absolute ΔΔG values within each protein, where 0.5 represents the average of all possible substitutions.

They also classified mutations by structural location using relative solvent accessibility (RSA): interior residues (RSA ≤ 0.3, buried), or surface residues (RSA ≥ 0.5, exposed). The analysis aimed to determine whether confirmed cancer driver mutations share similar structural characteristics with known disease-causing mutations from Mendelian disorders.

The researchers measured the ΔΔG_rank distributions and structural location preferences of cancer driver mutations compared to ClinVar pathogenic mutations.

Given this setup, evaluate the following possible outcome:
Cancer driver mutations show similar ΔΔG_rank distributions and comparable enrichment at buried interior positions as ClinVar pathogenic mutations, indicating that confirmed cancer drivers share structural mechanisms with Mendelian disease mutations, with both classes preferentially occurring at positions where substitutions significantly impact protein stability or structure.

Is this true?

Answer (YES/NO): NO